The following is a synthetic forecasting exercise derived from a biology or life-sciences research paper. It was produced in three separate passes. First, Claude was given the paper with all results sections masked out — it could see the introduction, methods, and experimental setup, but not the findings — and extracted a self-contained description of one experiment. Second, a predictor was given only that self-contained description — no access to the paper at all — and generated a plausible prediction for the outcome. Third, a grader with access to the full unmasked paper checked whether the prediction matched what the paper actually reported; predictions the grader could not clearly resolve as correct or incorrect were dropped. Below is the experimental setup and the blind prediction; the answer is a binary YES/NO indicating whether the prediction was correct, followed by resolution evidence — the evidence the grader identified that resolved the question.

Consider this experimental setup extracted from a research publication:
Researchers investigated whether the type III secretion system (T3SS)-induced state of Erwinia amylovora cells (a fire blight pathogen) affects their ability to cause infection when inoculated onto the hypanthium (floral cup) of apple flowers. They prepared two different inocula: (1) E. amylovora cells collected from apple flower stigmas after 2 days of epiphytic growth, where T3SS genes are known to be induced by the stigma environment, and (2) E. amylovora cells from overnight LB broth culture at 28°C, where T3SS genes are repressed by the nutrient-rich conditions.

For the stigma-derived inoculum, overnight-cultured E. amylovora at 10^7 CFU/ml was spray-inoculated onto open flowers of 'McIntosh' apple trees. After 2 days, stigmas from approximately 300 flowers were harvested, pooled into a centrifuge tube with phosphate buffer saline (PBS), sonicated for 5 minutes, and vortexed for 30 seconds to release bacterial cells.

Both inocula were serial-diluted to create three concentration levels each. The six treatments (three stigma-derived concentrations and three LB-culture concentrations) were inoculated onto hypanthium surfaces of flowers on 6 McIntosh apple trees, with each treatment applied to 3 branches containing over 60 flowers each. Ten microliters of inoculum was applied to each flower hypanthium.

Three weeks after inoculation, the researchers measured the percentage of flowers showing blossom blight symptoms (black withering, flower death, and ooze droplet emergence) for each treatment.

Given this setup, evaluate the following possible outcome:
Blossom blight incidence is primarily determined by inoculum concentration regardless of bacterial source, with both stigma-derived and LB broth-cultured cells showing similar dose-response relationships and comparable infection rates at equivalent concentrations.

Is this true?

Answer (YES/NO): NO